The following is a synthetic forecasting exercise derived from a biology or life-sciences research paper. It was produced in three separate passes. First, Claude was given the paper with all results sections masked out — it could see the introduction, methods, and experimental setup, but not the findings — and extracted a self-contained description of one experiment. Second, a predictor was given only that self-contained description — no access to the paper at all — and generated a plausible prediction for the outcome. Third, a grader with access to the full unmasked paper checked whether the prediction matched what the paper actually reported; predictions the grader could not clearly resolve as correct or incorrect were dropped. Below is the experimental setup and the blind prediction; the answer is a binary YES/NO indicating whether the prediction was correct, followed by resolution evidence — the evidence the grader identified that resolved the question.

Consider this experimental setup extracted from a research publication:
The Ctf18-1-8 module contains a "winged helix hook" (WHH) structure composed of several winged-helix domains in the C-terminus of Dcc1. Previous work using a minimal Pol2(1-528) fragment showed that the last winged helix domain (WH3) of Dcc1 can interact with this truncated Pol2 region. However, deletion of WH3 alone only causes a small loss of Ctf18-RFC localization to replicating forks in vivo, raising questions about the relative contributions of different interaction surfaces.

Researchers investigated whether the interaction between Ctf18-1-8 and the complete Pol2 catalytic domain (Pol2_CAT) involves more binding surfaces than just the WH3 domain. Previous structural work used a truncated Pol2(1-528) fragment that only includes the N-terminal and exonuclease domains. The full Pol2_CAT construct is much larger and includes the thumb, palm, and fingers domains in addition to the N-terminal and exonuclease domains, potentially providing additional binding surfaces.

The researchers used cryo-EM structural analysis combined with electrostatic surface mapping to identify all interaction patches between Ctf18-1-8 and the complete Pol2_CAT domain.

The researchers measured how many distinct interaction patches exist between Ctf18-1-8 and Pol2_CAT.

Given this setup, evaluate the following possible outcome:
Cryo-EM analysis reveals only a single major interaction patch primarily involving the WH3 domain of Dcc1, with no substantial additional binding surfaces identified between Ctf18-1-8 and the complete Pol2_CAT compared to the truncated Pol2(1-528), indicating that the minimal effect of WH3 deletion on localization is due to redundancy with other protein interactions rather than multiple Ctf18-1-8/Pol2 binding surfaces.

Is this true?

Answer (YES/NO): NO